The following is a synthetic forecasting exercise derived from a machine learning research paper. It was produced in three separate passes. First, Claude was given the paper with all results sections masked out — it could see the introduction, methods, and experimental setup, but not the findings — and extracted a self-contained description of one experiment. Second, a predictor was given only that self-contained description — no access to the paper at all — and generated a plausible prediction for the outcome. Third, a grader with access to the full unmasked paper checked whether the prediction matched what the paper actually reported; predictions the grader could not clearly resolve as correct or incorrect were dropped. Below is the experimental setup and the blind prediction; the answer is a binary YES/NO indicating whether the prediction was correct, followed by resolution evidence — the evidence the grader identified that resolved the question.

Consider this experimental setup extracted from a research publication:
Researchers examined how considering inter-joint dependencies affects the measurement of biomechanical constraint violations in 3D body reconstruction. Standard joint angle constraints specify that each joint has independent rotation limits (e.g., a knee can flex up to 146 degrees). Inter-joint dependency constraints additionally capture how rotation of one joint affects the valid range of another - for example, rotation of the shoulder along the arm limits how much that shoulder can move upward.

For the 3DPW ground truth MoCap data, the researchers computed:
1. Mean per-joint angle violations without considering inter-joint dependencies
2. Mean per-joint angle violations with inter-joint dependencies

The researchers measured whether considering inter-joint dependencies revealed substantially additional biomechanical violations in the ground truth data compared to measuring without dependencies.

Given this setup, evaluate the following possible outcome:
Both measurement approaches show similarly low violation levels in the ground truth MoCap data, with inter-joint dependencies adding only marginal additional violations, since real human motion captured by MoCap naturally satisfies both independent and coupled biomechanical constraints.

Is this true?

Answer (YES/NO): NO